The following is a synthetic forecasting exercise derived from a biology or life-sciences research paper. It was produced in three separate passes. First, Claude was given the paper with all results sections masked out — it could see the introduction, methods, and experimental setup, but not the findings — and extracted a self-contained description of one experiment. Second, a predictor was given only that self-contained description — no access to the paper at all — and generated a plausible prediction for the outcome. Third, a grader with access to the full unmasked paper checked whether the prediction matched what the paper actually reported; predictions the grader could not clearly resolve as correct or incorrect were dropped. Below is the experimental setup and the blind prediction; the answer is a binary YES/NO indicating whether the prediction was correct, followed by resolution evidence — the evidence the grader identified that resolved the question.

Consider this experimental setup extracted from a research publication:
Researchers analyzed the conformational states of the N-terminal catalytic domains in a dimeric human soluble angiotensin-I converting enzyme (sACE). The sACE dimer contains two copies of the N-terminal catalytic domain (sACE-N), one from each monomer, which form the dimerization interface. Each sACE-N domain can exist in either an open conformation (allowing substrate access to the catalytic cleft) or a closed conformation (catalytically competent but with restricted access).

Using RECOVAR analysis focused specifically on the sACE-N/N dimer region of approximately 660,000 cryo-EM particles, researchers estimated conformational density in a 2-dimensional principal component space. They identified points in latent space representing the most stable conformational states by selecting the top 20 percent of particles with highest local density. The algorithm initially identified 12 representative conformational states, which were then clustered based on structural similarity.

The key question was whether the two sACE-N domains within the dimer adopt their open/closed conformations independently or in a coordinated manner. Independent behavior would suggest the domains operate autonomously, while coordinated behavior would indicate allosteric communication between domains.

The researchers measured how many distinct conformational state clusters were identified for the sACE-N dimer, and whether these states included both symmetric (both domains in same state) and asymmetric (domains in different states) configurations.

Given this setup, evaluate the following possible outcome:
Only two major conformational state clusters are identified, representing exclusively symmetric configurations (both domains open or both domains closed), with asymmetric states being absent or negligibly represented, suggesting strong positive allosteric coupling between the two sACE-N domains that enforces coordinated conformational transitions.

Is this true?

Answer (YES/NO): NO